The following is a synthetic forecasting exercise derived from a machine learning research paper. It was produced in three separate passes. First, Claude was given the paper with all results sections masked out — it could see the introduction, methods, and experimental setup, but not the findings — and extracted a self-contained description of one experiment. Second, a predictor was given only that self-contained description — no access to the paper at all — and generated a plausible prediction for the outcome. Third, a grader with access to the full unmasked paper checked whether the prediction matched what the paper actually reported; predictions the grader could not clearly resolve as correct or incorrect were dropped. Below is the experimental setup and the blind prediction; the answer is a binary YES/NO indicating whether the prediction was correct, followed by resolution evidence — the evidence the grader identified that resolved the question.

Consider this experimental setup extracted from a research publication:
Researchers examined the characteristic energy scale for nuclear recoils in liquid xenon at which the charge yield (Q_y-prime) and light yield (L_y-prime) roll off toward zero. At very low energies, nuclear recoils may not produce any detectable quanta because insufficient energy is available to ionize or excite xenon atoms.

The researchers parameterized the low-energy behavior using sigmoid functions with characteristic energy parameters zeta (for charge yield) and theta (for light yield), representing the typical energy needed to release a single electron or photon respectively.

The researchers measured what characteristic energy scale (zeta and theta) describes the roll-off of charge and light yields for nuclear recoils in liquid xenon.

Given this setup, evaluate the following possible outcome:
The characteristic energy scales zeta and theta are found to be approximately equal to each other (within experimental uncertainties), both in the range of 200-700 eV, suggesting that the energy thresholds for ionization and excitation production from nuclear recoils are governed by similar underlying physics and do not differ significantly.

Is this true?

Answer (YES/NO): YES